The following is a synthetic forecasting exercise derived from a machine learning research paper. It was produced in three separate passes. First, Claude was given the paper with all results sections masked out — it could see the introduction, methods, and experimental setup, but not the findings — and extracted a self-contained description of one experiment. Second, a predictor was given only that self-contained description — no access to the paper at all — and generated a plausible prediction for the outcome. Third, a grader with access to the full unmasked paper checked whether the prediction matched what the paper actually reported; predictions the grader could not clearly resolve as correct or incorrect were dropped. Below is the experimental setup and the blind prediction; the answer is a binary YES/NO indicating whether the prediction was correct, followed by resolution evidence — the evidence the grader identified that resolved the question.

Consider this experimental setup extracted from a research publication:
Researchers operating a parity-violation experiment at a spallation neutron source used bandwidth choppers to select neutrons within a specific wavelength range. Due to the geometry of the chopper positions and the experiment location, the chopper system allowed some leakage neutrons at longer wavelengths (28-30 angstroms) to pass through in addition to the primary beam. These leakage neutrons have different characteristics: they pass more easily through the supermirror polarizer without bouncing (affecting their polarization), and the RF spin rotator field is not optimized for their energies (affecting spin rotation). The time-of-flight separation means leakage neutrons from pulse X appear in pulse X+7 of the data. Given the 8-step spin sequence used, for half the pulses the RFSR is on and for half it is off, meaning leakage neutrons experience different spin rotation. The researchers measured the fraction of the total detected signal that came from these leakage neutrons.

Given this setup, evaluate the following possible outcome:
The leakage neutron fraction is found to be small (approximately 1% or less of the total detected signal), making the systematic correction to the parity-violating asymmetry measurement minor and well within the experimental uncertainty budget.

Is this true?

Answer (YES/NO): YES